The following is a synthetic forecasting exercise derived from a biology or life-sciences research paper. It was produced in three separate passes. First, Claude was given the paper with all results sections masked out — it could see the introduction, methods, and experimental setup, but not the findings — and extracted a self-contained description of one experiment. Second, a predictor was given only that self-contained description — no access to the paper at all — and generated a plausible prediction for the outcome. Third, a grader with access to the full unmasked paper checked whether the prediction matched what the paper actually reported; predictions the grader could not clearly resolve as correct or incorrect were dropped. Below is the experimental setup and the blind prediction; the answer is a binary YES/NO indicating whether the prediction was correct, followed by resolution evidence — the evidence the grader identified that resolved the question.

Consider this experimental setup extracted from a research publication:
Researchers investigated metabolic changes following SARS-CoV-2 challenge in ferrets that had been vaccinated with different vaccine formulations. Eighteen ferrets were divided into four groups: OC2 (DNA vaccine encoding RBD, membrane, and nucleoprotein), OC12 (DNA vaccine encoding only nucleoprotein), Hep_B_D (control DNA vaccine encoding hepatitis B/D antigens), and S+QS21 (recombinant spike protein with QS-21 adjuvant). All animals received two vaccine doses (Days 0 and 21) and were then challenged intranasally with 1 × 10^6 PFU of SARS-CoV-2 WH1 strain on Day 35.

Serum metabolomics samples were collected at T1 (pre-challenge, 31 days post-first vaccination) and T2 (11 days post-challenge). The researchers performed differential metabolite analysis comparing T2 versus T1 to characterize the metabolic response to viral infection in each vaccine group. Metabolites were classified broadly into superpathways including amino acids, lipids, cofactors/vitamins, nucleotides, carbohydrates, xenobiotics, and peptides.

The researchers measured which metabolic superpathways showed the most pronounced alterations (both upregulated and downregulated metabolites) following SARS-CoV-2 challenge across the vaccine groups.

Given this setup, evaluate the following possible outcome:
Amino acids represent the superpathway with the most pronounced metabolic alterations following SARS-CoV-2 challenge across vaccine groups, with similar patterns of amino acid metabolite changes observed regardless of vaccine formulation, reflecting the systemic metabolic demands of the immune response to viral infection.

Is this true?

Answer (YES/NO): NO